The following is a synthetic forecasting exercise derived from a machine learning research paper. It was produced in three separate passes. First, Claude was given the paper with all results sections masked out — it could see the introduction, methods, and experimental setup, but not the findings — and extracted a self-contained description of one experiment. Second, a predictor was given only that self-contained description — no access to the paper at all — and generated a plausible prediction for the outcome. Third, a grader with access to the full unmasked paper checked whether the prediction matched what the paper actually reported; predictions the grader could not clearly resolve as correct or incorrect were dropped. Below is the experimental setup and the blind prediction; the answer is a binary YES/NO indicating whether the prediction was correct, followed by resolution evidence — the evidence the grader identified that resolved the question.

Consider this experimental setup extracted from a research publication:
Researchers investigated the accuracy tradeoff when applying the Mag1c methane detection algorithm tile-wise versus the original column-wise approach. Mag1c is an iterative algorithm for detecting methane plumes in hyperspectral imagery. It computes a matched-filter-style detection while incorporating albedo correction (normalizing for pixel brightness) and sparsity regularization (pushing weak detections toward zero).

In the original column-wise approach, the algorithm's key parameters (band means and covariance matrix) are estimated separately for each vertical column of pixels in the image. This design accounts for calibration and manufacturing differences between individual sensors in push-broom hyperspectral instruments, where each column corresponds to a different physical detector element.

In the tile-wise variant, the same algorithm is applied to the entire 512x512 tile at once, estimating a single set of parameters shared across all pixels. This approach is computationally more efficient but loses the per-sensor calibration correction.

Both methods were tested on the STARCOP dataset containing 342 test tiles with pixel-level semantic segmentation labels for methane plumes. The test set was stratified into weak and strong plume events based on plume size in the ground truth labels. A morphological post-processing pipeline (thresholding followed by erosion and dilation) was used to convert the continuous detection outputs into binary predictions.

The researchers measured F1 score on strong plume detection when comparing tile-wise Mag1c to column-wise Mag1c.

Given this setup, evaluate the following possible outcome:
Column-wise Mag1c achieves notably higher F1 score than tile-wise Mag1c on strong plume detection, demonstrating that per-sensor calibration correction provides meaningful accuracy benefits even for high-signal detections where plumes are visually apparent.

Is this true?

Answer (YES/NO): YES